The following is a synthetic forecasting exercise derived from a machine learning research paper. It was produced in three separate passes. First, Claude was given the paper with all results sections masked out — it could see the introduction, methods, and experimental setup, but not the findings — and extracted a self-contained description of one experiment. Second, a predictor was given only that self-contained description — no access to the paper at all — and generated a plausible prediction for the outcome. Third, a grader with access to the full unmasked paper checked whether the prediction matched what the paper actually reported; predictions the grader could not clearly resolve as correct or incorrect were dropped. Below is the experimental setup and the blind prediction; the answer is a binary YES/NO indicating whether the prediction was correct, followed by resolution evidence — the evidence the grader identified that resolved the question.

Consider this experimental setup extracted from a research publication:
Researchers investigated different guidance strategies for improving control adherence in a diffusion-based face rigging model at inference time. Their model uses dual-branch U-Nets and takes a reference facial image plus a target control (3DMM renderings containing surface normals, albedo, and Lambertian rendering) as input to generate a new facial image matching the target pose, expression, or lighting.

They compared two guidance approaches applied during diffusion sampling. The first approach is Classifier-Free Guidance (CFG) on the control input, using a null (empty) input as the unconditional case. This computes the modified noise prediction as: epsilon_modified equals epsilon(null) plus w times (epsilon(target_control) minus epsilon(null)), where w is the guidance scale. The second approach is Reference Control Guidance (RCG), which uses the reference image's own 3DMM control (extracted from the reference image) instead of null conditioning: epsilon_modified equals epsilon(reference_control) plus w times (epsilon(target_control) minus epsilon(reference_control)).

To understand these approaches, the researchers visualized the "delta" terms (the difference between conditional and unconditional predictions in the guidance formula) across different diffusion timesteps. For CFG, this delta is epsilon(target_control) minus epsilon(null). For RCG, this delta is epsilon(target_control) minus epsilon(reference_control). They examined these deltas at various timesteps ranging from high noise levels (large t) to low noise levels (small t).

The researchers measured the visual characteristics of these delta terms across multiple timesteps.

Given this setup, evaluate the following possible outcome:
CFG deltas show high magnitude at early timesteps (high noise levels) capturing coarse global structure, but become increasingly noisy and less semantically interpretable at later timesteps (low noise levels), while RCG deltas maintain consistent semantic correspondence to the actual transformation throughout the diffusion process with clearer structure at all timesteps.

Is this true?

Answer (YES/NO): NO